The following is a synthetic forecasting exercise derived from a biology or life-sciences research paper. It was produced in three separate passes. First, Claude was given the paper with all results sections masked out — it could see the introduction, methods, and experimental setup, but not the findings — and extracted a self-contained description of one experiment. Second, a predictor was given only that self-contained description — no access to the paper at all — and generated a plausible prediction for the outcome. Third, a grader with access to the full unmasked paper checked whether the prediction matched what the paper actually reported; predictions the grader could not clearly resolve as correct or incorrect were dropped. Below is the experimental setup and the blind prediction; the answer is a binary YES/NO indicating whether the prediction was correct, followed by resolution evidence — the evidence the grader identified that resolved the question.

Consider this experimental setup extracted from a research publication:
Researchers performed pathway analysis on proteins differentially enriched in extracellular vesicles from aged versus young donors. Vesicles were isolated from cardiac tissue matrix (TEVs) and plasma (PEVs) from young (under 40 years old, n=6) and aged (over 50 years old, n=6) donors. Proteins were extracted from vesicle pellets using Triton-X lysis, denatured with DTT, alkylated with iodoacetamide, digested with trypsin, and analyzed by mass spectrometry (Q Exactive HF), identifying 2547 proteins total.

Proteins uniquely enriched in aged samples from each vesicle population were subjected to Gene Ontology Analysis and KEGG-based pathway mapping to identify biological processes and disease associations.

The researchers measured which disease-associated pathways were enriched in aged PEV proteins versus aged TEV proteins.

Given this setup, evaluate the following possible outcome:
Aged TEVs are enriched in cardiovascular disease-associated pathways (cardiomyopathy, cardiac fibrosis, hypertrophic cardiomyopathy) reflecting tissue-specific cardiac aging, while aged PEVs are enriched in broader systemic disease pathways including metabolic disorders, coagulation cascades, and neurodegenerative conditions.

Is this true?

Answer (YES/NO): NO